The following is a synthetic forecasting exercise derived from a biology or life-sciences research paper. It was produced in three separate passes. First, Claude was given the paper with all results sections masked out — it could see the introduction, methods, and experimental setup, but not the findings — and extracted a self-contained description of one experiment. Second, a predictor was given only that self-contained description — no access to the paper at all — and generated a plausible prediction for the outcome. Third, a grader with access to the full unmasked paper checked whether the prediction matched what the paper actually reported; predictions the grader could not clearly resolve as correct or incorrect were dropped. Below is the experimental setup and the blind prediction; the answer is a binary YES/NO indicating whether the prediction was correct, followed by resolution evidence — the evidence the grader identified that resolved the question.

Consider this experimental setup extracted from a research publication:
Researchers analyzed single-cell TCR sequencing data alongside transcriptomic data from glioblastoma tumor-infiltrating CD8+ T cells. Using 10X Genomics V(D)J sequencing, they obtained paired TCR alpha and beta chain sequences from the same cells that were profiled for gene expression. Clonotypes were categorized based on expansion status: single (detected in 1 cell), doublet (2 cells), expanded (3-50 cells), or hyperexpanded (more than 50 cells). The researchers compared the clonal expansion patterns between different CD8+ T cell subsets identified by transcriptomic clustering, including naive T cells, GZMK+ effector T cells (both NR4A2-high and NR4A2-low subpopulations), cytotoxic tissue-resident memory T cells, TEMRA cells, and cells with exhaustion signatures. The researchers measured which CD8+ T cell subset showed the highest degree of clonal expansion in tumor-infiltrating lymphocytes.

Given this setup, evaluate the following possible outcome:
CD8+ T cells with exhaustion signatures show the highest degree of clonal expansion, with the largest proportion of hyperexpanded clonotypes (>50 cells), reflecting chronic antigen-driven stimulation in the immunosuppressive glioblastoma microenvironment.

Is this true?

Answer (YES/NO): NO